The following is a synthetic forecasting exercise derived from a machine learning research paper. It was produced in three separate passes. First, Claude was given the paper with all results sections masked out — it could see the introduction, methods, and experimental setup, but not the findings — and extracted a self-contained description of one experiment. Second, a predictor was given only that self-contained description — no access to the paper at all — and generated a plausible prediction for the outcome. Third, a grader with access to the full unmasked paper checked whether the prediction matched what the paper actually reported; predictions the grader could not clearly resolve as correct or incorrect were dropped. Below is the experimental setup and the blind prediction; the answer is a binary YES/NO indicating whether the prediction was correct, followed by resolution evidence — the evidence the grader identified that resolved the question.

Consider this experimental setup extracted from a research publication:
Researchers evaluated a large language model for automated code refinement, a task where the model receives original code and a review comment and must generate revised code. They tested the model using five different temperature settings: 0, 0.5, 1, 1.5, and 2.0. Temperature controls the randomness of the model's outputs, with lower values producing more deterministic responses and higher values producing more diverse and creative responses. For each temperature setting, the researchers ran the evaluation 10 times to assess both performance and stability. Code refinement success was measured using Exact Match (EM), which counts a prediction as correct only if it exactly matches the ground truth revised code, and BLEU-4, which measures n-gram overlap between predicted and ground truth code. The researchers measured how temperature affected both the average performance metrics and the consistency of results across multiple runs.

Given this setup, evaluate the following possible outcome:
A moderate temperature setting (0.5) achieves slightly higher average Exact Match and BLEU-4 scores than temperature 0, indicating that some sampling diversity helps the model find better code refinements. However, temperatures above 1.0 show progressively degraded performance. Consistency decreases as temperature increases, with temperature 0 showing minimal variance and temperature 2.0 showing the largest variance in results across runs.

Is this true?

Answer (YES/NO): NO